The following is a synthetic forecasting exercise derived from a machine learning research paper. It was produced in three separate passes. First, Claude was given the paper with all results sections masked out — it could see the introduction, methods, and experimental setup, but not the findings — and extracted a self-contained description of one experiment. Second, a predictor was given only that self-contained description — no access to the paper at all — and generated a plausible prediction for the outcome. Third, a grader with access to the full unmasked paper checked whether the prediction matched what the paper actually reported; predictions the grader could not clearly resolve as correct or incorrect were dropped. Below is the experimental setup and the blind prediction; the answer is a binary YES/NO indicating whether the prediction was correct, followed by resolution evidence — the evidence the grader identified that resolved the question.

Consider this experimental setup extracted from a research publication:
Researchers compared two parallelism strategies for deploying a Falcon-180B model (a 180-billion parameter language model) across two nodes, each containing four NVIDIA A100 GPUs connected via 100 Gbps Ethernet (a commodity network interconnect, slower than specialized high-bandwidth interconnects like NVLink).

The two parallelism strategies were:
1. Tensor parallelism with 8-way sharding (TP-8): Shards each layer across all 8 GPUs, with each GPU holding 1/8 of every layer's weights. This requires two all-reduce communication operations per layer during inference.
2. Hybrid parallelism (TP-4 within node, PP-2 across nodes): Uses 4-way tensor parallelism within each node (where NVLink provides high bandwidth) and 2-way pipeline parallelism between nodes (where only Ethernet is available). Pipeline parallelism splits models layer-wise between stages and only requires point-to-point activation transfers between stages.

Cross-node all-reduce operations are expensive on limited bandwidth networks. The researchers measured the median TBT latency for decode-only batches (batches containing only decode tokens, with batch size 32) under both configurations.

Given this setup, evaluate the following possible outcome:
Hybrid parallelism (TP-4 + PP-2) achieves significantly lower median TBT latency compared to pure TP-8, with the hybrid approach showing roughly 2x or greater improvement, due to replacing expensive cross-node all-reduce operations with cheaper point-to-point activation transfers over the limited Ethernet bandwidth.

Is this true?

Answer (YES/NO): YES